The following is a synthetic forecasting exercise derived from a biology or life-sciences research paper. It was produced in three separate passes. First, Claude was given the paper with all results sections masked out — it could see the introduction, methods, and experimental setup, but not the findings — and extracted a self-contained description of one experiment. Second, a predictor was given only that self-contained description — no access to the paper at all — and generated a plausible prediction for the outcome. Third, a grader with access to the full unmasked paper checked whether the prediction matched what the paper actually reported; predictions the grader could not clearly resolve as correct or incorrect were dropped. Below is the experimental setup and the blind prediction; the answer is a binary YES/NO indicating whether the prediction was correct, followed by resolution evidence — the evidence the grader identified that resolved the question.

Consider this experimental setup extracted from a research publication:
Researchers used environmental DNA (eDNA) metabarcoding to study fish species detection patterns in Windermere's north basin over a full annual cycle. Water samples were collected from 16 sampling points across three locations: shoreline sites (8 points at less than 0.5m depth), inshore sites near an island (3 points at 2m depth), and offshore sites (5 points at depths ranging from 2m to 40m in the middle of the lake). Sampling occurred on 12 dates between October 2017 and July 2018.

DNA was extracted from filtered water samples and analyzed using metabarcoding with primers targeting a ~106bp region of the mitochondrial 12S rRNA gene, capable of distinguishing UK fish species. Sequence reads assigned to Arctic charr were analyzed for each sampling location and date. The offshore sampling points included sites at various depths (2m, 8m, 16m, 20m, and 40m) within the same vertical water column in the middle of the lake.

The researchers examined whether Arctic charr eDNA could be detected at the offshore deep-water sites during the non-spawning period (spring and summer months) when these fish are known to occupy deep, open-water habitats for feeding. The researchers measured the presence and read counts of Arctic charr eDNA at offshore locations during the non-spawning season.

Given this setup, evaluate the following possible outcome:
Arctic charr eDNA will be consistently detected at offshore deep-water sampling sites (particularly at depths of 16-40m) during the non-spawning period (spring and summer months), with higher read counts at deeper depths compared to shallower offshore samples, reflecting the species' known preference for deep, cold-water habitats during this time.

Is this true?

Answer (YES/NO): NO